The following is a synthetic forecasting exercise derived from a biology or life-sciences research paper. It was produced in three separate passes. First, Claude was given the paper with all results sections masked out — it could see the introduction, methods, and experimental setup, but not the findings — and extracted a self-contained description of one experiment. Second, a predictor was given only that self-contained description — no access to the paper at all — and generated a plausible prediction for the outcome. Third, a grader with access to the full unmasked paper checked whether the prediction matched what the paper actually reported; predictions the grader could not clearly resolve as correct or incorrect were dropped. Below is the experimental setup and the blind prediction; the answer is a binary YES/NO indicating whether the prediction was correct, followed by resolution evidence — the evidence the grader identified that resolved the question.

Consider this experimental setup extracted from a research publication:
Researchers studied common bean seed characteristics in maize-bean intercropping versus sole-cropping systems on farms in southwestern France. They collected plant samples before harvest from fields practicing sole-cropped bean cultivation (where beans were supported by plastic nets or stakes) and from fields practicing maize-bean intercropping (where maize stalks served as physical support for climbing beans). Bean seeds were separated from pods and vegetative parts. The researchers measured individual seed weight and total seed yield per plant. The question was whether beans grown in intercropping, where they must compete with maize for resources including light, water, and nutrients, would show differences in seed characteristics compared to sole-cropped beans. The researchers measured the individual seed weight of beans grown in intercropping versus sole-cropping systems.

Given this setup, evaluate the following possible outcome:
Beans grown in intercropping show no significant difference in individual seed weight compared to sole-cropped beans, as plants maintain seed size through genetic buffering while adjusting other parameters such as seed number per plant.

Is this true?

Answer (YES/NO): NO